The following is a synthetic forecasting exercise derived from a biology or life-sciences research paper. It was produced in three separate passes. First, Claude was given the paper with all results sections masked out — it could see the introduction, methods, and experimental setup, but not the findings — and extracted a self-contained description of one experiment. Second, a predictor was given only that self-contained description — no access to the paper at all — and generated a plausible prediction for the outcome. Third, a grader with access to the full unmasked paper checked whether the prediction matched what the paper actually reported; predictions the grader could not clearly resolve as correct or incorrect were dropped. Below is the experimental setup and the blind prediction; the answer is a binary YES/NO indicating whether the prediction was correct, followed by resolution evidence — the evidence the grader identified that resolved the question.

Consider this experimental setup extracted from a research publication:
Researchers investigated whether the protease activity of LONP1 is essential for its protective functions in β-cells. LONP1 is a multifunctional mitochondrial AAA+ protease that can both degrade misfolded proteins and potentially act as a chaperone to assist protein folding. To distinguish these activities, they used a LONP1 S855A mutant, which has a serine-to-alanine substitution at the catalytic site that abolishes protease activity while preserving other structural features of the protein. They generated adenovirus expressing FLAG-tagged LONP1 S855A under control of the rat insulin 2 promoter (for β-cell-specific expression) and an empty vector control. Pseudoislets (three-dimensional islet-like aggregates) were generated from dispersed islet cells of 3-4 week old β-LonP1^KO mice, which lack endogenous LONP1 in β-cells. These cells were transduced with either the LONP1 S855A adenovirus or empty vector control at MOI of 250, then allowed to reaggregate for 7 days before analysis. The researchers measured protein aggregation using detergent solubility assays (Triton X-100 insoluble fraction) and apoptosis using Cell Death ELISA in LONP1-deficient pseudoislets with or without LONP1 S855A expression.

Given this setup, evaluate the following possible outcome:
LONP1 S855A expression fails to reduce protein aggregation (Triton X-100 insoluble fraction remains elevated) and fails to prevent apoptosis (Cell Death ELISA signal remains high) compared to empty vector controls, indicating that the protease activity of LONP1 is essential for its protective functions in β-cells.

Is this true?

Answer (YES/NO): NO